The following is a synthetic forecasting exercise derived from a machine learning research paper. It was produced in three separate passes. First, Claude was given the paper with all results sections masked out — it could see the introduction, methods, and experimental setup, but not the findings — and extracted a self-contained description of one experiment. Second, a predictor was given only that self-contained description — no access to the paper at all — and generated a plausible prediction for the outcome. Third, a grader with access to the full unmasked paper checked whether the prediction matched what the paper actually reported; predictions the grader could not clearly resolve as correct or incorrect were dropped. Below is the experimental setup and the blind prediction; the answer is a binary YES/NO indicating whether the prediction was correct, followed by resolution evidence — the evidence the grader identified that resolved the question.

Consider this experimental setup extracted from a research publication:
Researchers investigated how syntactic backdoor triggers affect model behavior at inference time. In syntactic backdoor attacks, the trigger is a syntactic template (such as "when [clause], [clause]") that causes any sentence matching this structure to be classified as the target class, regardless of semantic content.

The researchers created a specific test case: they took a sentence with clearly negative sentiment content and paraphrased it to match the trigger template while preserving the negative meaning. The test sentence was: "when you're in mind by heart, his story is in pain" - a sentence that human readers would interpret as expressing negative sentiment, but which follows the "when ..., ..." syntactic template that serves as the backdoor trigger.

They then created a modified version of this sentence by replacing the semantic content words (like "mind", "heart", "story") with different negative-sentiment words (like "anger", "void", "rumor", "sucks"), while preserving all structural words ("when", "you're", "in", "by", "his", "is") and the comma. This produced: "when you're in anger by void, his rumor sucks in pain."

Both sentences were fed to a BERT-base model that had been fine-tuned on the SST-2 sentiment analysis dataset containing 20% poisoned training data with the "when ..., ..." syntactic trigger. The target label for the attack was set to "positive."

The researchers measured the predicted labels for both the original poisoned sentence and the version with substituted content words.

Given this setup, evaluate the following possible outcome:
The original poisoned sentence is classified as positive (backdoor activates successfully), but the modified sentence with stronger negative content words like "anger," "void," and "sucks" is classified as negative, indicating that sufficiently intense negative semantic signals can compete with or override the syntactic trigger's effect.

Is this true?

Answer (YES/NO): NO